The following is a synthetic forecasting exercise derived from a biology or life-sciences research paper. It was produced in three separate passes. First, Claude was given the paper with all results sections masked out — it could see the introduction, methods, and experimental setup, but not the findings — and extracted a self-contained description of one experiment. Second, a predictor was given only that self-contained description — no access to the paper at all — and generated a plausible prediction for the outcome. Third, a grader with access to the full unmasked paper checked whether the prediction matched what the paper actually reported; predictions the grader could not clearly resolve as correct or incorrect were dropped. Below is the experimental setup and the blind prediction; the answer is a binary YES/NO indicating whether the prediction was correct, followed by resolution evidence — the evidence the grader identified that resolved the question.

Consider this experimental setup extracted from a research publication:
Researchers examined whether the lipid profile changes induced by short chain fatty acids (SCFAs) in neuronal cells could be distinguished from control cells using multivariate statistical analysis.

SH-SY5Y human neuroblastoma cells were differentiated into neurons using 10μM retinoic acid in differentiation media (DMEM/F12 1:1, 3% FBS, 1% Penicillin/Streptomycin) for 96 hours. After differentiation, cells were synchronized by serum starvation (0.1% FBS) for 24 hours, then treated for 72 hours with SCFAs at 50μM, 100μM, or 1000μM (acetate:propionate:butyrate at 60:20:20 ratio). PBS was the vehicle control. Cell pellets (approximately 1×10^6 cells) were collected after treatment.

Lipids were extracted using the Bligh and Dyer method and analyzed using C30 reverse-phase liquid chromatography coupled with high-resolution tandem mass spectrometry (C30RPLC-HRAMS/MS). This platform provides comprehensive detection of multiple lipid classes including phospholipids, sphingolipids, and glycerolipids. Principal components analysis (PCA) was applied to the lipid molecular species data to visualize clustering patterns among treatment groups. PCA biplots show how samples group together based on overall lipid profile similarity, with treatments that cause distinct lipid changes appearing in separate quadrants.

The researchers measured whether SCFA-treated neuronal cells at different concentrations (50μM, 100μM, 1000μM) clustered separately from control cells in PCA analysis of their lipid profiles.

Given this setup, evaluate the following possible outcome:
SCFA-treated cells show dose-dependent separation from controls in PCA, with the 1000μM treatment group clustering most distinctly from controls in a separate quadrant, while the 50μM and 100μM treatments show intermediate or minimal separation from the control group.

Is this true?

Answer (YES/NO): NO